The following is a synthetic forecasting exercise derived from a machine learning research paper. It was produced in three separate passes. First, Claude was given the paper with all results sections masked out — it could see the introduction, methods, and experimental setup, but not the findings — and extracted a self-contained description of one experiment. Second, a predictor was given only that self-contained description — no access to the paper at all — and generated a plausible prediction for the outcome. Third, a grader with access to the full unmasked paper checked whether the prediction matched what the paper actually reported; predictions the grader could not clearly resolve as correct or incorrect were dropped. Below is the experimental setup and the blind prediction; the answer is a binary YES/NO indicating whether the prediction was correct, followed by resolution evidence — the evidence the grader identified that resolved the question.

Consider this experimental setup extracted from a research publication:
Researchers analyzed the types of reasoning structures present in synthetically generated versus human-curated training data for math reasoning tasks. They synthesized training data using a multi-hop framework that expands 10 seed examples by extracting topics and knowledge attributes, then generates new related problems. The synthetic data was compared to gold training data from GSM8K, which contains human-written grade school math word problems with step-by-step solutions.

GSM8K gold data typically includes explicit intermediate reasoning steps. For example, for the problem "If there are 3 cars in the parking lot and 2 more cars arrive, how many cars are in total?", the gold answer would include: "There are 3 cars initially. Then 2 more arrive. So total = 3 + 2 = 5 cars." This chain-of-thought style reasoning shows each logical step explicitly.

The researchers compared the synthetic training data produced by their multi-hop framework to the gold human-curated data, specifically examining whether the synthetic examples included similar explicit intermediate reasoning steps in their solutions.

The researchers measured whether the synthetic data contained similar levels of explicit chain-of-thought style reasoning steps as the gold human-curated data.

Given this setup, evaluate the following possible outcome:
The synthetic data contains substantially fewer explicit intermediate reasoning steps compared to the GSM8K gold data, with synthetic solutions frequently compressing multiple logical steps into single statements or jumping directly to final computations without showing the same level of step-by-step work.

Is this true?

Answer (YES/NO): YES